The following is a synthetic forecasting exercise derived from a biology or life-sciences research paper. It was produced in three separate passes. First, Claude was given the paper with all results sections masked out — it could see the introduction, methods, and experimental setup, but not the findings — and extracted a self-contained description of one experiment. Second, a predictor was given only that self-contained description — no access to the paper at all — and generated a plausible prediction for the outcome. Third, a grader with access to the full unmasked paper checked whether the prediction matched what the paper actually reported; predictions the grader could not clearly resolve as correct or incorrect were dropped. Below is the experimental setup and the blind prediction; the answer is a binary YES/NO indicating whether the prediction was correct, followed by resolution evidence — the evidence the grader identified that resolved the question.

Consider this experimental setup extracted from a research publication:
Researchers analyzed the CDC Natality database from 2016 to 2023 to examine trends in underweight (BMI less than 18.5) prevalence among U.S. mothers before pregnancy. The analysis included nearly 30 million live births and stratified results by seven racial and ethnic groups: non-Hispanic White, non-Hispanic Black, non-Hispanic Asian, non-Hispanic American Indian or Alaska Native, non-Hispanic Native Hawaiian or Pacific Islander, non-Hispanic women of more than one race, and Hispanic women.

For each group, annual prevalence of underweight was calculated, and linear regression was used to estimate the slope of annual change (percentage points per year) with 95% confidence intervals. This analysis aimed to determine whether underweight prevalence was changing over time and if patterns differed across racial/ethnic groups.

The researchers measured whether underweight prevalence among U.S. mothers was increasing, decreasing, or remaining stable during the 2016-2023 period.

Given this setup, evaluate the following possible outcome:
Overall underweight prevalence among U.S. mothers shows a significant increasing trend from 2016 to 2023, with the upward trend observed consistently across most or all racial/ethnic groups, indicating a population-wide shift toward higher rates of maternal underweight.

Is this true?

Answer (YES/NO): NO